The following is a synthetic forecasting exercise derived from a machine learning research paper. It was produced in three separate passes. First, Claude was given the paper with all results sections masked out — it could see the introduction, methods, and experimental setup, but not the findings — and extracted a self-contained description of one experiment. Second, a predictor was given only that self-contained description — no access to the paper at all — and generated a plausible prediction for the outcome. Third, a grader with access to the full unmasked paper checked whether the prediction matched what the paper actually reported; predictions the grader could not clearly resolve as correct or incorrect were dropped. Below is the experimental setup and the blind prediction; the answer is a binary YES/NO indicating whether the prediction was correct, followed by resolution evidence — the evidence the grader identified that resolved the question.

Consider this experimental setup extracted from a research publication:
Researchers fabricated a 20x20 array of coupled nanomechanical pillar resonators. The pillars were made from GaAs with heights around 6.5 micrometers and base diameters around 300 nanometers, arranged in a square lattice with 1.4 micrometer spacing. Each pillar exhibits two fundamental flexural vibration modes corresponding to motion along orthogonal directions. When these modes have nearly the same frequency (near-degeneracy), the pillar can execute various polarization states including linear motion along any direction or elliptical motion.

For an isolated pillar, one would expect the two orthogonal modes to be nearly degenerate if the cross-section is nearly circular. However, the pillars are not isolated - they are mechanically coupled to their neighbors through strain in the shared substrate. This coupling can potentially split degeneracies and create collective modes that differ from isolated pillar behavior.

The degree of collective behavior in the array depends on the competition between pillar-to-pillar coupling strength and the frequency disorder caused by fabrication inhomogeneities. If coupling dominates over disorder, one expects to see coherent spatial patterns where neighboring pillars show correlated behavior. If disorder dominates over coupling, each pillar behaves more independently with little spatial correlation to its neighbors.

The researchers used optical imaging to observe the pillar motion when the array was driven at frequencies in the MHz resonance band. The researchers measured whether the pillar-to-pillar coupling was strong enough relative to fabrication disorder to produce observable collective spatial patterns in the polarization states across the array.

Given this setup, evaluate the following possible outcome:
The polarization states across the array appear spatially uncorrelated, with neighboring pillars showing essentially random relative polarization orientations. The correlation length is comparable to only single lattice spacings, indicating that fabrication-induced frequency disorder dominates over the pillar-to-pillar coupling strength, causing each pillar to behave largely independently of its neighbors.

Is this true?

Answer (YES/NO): NO